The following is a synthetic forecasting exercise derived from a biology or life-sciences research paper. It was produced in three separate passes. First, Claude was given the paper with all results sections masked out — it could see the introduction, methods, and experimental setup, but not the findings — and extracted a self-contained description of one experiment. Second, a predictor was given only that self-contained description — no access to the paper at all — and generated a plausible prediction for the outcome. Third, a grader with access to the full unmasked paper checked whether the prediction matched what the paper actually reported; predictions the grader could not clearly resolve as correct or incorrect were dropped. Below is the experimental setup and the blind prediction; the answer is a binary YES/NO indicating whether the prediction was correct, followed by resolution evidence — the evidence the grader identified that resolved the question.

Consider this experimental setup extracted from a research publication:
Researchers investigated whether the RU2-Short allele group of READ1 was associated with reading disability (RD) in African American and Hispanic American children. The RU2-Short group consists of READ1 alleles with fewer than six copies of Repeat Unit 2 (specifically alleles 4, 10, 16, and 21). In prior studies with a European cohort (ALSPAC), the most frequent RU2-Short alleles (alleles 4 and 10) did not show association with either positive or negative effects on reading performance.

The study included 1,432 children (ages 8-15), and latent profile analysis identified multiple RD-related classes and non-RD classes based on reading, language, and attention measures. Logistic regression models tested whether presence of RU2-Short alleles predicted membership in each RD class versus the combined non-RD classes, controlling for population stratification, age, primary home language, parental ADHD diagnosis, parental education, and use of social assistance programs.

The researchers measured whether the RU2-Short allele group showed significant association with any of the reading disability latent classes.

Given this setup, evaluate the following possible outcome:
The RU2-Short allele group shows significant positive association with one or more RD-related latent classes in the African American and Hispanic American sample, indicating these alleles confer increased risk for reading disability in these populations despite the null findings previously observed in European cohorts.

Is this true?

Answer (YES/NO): NO